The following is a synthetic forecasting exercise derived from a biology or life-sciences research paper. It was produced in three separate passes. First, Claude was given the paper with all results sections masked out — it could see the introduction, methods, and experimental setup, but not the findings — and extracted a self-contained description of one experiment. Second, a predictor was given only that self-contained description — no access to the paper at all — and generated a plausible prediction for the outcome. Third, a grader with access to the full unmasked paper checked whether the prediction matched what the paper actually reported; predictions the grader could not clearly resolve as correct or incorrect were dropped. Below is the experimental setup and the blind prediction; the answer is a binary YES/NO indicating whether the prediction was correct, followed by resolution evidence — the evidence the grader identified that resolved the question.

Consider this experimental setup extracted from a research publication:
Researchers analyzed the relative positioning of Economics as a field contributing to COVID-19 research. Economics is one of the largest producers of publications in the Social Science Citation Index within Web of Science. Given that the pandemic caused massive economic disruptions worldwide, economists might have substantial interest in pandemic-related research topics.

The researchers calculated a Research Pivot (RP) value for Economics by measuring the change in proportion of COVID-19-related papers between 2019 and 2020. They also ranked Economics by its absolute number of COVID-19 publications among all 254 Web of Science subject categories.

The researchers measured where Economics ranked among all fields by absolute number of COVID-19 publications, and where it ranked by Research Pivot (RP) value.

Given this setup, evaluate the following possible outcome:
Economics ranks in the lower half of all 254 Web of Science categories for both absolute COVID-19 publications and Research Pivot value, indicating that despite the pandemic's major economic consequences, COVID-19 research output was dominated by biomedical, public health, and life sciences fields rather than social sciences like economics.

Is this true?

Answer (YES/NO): NO